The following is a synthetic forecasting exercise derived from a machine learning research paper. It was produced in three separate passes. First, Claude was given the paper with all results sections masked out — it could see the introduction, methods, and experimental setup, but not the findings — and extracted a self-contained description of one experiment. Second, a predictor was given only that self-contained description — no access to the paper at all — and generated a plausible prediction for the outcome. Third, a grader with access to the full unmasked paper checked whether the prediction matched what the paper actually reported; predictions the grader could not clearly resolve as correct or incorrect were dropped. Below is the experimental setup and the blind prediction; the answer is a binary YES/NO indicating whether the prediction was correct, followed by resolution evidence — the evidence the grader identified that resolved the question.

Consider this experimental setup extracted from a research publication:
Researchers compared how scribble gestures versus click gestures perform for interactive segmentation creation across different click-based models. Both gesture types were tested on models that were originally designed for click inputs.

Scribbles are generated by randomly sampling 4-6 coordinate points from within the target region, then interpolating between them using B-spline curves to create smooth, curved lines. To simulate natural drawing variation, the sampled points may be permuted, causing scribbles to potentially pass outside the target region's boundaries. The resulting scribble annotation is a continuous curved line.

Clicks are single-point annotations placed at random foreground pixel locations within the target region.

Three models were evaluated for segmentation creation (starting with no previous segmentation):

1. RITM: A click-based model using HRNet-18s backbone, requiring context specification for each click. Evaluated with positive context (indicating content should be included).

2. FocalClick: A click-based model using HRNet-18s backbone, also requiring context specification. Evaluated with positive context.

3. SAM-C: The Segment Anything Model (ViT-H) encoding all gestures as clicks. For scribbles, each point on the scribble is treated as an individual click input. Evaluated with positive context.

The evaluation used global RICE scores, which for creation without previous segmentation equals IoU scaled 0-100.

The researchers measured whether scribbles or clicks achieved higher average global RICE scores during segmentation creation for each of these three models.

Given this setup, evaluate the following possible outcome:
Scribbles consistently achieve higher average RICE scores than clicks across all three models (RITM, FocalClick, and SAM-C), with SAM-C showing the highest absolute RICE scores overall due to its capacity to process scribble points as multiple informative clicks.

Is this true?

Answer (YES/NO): NO